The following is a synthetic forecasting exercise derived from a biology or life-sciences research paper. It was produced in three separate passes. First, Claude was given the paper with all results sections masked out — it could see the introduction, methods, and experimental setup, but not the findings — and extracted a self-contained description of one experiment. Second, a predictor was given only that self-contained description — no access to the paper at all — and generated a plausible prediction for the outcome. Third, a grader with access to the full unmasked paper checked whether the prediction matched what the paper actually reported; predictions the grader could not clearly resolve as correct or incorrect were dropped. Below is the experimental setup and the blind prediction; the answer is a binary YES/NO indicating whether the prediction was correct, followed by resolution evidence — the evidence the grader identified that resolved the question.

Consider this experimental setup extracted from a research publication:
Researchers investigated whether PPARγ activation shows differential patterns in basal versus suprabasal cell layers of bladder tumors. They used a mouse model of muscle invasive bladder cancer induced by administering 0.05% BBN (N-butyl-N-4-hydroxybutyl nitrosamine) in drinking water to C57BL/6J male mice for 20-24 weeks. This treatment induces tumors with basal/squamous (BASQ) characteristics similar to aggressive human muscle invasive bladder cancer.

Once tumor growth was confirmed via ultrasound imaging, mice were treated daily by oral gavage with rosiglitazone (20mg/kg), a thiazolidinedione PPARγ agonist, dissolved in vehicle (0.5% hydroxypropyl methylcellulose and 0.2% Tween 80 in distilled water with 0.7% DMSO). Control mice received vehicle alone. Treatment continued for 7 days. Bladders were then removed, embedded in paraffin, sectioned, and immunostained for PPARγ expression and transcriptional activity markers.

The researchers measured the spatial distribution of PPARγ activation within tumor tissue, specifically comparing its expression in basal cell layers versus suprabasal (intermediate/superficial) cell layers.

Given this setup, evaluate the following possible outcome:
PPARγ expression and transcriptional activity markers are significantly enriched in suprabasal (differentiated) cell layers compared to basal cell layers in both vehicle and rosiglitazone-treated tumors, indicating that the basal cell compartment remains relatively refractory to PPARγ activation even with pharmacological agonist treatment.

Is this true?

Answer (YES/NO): NO